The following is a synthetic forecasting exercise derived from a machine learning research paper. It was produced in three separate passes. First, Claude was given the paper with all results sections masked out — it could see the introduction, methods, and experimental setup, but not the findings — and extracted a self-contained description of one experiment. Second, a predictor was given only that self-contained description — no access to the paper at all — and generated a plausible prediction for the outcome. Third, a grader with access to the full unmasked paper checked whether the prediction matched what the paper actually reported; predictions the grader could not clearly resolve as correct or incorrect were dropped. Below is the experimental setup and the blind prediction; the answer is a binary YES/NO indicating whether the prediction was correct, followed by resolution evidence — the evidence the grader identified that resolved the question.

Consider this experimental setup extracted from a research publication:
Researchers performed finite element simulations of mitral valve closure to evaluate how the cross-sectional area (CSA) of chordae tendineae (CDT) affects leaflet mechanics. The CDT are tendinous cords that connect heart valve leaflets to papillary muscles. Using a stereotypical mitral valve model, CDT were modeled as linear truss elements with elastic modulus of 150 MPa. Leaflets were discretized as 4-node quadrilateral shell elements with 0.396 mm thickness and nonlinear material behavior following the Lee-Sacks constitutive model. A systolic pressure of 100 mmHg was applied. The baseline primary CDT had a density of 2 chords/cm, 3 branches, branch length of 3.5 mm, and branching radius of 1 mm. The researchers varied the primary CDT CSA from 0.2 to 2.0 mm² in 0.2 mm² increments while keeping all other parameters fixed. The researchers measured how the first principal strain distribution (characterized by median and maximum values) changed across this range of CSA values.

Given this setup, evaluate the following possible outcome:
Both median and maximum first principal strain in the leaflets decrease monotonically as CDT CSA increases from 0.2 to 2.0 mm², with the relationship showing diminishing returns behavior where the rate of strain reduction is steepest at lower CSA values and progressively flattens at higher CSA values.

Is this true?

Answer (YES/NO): NO